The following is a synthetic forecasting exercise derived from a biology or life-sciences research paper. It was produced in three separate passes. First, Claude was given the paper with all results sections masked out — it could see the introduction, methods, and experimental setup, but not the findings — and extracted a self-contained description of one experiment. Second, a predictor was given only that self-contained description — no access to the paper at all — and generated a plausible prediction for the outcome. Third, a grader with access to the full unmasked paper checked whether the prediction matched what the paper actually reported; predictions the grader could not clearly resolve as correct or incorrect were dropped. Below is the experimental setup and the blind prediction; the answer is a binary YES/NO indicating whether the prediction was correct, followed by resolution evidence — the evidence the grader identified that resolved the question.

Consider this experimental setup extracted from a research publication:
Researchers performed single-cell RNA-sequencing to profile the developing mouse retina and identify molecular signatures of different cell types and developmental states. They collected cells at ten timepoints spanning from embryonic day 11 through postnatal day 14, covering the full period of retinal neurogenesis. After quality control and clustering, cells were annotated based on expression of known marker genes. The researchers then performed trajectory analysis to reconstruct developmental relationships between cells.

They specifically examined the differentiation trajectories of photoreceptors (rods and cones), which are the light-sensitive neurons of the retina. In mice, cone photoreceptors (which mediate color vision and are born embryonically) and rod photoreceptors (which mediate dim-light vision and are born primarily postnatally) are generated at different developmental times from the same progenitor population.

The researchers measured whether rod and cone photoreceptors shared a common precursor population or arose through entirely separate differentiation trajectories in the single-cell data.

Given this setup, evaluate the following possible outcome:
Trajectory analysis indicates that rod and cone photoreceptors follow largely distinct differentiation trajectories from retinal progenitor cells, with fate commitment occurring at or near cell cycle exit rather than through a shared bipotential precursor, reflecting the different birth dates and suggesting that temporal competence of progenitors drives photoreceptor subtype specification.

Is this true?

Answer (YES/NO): NO